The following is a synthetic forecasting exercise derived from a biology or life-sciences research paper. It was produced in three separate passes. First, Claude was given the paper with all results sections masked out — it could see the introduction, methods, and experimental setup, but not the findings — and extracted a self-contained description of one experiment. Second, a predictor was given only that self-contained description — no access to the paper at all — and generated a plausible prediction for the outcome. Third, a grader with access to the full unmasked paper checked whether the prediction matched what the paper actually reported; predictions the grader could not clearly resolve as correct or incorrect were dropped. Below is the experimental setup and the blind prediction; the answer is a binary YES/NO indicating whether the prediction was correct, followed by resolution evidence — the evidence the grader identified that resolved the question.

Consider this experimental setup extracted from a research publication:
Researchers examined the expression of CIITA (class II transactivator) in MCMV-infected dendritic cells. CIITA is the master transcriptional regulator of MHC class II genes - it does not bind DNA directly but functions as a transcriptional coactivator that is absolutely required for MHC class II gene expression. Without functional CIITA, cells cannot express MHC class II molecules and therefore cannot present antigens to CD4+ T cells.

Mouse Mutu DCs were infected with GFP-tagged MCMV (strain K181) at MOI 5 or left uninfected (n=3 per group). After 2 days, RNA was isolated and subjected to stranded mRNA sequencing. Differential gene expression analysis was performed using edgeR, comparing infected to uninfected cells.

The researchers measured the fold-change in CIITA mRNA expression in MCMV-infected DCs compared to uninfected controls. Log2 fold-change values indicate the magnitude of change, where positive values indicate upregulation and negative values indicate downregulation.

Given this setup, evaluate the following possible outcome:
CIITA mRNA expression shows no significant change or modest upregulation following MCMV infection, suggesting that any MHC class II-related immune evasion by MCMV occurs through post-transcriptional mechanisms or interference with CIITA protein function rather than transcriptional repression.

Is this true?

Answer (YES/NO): NO